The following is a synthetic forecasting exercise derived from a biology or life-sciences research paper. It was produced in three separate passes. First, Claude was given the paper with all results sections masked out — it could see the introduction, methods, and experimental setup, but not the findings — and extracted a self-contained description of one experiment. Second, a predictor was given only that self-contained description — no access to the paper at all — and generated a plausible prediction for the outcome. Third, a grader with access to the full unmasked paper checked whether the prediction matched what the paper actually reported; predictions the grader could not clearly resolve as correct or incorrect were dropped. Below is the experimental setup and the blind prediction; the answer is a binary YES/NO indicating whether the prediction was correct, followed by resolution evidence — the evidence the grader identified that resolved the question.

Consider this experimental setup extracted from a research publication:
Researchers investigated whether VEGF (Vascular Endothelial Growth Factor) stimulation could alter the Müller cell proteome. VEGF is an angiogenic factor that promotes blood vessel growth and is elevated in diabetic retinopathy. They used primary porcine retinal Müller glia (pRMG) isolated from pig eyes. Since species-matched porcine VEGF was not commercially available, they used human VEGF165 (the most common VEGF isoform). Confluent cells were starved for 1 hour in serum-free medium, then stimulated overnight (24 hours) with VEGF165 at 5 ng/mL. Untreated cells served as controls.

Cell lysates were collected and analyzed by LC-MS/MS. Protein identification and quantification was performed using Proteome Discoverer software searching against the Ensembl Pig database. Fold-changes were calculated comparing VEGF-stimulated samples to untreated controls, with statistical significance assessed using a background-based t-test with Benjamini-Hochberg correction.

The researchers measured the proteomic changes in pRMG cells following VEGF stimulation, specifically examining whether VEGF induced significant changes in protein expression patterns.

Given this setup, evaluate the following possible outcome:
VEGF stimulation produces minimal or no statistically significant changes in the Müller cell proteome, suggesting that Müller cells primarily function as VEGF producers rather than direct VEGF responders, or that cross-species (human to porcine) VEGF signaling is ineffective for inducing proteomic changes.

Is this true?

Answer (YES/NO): NO